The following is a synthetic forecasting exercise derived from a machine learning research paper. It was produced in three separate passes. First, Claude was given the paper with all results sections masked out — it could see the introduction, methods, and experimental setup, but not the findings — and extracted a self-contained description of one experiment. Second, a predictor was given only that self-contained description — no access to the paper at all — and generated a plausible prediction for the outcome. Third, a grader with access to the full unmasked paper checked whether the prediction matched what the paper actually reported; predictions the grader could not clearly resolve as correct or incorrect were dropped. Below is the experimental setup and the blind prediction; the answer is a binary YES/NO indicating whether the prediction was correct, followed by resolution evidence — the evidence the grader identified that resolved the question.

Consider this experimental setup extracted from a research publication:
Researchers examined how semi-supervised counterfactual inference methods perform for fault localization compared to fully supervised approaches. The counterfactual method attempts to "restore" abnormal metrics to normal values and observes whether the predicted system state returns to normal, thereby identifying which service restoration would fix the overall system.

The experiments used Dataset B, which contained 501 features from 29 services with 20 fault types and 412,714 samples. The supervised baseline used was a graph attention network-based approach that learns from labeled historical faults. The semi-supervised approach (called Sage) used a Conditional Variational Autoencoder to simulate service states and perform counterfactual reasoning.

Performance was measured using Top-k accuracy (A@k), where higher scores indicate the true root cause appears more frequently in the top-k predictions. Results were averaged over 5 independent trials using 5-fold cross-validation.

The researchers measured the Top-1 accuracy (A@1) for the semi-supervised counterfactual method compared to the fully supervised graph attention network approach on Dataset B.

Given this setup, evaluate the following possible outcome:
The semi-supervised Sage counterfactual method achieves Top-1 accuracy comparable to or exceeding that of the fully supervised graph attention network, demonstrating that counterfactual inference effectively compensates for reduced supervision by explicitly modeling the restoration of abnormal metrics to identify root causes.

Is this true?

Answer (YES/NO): NO